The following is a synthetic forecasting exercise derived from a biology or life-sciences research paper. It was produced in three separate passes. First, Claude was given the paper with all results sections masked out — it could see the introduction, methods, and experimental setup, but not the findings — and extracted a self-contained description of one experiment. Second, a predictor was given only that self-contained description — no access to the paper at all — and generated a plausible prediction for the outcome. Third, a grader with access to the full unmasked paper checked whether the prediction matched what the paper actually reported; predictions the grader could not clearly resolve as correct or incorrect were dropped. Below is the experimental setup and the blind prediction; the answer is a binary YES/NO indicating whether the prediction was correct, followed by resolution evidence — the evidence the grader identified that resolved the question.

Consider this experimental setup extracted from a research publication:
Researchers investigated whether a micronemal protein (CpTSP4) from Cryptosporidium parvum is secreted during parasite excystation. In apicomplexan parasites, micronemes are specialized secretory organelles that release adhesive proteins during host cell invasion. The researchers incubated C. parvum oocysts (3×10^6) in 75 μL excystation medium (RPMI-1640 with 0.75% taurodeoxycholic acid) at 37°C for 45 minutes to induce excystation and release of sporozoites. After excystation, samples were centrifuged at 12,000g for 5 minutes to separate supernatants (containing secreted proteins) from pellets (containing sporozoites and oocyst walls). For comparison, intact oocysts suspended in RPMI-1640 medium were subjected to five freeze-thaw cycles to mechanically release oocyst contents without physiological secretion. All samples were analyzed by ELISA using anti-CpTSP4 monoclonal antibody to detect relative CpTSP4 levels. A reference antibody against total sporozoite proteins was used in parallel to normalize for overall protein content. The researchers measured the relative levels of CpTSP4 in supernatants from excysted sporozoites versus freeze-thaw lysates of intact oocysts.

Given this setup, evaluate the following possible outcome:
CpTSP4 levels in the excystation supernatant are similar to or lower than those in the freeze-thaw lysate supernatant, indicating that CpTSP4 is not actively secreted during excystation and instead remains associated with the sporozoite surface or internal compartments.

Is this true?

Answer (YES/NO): NO